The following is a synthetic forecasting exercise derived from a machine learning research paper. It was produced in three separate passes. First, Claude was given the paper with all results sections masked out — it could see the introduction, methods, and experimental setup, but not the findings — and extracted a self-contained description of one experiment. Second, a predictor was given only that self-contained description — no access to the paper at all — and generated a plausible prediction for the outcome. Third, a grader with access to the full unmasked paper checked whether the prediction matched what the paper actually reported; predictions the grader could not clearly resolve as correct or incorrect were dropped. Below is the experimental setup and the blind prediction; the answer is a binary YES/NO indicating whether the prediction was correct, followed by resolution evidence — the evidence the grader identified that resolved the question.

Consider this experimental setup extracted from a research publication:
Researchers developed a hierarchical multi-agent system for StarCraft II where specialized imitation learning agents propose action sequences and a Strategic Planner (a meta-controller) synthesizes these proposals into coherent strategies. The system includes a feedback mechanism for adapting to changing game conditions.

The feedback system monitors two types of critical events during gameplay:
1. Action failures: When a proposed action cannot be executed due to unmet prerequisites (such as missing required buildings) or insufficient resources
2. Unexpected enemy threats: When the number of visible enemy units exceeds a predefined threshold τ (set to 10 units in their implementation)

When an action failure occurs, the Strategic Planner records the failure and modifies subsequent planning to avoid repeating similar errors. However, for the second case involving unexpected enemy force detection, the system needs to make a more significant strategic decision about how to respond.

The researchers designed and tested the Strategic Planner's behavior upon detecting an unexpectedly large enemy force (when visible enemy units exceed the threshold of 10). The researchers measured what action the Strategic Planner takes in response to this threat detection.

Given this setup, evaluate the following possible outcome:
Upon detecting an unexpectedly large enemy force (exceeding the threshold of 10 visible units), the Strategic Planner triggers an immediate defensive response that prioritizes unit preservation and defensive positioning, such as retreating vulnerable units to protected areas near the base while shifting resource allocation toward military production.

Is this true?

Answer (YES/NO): NO